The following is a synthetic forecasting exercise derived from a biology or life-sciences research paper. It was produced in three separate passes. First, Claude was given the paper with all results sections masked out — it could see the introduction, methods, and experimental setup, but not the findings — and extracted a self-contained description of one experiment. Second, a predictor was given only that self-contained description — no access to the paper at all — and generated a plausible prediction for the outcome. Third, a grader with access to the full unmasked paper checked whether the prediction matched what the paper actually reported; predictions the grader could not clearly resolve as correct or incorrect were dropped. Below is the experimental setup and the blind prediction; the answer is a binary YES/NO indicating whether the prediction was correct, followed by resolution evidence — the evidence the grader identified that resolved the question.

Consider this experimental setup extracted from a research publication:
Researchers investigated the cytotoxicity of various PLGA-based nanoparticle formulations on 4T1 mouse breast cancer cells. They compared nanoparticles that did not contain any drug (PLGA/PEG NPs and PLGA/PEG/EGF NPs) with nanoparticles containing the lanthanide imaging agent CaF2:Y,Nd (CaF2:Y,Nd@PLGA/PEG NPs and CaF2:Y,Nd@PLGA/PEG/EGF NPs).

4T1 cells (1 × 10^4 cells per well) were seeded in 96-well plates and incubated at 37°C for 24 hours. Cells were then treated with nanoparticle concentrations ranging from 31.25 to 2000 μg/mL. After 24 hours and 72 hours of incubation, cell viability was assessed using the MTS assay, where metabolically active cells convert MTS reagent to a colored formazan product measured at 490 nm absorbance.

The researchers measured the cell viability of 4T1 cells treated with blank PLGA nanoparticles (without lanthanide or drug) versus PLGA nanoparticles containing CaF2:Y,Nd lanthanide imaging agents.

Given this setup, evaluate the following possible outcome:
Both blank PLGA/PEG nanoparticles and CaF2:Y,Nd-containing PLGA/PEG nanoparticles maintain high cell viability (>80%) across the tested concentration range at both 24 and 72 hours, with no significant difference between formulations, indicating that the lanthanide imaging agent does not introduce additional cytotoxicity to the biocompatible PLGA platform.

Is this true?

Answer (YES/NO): NO